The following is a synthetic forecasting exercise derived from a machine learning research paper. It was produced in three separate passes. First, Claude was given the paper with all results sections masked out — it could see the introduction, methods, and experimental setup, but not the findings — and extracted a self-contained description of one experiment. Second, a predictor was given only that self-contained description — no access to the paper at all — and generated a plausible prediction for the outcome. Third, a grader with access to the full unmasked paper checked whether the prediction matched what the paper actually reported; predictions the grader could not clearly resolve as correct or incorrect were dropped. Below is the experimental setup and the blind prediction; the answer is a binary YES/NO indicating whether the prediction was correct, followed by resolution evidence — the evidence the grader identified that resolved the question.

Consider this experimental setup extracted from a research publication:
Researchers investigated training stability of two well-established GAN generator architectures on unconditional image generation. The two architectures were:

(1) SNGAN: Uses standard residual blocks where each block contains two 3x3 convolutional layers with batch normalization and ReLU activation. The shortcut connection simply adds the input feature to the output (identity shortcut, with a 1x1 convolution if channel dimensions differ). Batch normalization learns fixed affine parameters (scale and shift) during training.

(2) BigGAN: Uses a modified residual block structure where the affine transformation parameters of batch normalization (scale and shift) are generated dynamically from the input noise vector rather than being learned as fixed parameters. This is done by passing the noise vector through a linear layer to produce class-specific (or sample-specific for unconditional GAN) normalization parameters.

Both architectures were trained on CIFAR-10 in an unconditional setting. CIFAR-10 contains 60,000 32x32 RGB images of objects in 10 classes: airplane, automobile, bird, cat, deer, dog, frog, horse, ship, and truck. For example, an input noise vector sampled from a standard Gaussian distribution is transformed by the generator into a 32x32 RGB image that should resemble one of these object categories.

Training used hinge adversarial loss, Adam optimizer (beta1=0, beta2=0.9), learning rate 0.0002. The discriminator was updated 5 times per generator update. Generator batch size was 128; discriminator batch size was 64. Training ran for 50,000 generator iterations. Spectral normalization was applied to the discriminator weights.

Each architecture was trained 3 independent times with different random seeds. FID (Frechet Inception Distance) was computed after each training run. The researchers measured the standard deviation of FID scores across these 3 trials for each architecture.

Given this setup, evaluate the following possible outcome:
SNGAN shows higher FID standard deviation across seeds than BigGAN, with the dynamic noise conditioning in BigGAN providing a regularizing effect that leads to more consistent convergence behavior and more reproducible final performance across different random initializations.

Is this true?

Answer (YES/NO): NO